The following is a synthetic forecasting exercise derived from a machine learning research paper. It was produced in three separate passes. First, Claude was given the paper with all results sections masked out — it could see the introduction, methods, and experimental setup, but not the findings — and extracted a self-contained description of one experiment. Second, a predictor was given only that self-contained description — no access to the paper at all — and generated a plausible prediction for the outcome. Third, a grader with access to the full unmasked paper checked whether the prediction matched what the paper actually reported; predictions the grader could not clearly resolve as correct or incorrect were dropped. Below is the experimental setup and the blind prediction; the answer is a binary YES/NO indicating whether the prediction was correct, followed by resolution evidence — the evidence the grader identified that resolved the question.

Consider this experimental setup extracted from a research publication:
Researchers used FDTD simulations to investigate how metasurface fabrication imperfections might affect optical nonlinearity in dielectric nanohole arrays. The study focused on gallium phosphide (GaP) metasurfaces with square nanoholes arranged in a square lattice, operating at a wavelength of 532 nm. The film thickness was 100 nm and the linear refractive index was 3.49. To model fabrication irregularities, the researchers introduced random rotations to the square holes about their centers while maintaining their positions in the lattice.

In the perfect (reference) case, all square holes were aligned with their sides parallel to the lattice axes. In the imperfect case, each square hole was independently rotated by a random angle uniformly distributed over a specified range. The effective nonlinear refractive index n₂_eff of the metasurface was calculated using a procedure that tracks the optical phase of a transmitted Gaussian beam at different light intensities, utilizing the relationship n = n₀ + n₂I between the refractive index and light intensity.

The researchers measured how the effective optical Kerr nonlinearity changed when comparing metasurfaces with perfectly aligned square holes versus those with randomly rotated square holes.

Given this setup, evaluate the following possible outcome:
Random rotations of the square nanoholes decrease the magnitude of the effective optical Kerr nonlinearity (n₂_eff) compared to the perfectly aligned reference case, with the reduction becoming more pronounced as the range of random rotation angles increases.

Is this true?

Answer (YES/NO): NO